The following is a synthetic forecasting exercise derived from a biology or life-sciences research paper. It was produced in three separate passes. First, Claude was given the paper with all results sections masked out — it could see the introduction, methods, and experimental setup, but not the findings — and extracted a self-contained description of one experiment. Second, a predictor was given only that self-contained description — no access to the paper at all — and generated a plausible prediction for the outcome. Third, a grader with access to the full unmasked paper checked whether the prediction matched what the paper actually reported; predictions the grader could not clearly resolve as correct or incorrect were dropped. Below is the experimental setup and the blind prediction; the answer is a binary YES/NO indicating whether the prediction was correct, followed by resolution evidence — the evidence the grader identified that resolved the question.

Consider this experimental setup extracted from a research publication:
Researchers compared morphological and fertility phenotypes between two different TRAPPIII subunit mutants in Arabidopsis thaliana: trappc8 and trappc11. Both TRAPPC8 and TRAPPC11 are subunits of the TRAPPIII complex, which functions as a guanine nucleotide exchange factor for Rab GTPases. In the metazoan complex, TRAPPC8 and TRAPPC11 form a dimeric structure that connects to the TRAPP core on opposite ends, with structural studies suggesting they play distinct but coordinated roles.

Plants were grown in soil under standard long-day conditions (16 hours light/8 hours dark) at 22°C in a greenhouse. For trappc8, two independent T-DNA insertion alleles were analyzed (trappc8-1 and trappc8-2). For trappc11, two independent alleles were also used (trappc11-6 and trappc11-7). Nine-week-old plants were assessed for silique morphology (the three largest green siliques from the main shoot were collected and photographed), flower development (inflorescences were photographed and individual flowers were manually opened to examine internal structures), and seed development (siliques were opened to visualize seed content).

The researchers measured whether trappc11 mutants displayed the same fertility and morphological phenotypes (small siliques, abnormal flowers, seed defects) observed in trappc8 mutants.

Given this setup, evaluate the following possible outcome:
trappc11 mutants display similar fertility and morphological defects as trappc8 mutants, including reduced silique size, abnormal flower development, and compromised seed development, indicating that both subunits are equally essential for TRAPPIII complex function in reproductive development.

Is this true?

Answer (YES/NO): NO